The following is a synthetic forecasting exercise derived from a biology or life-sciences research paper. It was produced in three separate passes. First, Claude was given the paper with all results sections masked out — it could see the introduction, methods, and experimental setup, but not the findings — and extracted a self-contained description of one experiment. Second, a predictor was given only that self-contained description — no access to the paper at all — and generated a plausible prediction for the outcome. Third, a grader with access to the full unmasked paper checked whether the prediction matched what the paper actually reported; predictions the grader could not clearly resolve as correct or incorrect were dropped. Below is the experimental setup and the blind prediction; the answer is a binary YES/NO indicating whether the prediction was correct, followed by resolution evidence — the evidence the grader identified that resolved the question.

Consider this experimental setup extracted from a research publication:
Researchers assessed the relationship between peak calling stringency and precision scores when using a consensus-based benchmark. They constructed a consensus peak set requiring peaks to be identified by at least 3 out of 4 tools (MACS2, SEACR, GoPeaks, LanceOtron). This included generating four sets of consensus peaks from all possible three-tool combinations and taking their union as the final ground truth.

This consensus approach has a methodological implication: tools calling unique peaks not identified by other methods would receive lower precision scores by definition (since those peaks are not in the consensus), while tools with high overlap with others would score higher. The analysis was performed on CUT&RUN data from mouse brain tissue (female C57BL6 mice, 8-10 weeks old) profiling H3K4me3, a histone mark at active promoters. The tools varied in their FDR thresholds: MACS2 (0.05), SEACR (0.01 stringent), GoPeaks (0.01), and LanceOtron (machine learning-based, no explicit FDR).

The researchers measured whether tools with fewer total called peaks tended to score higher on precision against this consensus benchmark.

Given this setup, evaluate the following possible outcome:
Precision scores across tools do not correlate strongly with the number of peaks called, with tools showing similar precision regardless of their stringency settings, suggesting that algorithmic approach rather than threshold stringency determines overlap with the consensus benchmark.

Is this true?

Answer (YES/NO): NO